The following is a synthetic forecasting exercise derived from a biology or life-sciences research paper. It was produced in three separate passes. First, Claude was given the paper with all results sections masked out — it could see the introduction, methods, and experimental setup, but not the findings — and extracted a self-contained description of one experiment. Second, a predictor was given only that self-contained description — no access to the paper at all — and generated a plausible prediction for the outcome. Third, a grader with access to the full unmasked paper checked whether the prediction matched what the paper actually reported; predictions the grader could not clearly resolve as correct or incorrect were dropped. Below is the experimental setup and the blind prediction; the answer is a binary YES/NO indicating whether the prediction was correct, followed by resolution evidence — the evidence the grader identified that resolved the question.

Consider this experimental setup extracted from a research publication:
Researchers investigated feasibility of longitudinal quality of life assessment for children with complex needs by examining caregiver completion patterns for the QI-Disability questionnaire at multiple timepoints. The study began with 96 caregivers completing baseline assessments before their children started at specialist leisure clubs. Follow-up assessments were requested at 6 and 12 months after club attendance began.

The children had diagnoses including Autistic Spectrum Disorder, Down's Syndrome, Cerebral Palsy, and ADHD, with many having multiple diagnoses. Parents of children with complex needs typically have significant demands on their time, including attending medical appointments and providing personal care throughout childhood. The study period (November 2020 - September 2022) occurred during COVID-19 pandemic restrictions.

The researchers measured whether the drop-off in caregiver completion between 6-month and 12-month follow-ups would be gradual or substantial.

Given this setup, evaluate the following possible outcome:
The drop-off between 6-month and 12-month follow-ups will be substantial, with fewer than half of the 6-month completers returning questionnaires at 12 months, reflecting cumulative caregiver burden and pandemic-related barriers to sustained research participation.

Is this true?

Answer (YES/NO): YES